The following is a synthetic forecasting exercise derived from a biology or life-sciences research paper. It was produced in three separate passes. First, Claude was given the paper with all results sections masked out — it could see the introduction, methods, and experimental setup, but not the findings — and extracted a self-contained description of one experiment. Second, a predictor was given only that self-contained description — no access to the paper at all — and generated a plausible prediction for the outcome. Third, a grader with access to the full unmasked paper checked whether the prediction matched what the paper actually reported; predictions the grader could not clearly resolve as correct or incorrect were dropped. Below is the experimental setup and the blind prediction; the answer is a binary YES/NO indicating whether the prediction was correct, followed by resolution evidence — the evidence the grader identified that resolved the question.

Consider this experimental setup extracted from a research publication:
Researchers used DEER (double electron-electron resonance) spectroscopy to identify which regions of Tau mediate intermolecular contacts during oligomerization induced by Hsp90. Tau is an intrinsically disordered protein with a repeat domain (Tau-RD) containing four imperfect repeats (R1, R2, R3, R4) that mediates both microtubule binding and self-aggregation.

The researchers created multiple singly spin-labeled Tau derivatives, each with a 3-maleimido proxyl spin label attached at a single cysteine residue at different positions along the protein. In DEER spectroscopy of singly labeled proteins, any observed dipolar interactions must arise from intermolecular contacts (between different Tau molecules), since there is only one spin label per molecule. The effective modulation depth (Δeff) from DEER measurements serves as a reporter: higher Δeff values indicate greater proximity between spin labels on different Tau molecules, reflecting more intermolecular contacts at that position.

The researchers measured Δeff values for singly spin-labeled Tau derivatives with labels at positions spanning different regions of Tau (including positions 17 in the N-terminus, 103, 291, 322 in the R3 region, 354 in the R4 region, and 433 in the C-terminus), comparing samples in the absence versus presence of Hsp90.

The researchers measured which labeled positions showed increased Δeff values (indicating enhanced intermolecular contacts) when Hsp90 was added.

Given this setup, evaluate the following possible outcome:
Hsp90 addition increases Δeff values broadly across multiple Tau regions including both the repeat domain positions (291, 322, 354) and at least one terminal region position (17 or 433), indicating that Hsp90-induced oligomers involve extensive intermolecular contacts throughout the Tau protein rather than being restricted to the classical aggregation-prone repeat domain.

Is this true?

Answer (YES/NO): NO